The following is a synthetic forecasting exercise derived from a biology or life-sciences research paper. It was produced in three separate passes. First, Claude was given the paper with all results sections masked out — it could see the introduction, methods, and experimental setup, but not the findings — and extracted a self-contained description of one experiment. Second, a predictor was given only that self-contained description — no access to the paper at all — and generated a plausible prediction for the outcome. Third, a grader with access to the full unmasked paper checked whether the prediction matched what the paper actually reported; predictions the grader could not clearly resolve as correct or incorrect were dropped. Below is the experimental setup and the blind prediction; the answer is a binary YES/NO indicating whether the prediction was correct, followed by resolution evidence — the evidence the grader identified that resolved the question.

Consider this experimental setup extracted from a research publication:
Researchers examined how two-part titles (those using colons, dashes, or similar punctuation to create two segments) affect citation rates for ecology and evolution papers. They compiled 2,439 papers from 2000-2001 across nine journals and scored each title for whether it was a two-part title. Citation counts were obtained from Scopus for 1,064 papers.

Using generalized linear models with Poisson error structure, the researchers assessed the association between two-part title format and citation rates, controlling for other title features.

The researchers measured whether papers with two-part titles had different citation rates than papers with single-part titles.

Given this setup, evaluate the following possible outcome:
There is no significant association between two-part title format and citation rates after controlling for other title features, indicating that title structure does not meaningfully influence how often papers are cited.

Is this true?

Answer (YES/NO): NO